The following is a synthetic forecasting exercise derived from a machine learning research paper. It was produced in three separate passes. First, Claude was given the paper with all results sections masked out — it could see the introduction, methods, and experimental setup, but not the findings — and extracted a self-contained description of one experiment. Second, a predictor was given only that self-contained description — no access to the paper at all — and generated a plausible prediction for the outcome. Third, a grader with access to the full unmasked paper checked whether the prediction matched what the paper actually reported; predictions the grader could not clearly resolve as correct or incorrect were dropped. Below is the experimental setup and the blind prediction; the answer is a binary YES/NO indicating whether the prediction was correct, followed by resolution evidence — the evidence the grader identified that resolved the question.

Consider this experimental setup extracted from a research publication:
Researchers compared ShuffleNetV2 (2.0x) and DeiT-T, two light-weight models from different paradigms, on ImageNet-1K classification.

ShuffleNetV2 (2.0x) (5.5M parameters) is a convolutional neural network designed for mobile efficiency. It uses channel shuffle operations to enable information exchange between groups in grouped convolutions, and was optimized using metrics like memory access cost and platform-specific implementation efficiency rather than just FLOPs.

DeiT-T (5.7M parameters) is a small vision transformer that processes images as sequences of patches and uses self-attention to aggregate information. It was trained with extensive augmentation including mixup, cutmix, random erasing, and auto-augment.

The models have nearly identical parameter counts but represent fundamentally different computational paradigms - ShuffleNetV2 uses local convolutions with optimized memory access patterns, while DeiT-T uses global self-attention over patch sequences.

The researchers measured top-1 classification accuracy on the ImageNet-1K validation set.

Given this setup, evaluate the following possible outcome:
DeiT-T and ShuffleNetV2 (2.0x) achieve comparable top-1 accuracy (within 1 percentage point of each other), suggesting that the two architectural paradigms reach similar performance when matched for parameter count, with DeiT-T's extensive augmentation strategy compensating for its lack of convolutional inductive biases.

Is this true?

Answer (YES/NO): NO